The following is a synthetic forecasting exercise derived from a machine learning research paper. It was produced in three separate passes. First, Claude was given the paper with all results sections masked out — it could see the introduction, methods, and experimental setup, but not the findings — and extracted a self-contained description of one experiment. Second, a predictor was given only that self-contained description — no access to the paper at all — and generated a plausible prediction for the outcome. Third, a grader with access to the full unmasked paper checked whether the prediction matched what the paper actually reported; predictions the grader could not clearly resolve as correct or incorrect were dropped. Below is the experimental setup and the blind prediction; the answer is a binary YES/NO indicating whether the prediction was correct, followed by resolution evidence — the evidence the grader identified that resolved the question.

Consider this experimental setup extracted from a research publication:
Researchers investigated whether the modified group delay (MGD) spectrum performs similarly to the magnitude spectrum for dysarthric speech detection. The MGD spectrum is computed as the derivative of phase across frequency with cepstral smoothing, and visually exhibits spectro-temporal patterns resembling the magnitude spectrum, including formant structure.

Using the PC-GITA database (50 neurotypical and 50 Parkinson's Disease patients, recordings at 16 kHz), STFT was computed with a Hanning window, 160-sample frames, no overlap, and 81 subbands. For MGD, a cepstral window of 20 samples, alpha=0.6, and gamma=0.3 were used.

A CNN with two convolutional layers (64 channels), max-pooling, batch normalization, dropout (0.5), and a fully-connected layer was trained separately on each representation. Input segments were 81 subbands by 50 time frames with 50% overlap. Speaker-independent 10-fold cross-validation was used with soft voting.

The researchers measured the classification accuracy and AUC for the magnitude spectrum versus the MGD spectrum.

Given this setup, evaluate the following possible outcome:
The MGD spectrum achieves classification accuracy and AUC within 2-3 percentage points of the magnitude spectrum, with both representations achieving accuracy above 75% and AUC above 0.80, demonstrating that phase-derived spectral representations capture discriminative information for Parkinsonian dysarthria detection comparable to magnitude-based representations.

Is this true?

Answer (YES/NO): NO